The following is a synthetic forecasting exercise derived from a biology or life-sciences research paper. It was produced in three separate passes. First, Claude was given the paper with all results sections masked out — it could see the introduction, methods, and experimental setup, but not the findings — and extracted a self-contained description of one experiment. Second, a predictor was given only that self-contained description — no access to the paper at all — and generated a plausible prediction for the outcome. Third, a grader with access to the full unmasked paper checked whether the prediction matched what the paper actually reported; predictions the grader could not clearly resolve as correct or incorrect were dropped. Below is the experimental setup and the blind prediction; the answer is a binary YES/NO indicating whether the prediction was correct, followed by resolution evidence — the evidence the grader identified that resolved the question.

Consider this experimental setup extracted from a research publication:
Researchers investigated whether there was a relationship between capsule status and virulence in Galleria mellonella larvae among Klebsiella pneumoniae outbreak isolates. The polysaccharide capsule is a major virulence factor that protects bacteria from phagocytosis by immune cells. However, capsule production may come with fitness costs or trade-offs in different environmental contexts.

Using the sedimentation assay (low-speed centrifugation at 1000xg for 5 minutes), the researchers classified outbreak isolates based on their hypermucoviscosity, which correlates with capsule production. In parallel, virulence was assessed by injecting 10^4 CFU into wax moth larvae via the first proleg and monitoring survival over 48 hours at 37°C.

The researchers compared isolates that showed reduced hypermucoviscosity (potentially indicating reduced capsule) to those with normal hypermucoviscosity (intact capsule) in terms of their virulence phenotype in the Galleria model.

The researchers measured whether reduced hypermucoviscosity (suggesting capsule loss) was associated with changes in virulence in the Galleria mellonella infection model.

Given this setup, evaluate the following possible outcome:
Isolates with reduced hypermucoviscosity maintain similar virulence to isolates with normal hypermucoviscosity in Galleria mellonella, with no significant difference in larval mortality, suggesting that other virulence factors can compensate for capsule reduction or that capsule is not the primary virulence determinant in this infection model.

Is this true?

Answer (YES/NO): NO